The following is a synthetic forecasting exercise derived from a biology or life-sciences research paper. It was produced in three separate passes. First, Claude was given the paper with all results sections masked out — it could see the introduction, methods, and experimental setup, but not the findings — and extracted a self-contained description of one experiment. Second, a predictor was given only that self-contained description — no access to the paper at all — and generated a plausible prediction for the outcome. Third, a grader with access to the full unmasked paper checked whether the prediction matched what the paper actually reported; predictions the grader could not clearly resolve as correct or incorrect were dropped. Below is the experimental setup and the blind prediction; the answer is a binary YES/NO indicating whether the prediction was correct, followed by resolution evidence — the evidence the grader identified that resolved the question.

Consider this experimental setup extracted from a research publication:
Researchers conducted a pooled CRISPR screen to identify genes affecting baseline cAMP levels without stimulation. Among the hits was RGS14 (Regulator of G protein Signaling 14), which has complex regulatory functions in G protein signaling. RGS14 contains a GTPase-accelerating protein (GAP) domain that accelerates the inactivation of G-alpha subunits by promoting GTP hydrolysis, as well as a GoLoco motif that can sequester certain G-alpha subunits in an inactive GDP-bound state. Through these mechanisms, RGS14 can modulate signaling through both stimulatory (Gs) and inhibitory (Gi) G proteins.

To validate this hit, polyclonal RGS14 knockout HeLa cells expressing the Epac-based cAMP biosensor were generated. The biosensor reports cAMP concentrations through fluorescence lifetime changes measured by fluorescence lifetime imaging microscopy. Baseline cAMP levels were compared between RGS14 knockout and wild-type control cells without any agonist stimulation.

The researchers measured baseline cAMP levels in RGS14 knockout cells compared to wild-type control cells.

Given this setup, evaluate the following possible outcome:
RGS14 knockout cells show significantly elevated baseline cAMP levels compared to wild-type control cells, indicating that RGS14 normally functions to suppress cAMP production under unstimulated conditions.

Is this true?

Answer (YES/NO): YES